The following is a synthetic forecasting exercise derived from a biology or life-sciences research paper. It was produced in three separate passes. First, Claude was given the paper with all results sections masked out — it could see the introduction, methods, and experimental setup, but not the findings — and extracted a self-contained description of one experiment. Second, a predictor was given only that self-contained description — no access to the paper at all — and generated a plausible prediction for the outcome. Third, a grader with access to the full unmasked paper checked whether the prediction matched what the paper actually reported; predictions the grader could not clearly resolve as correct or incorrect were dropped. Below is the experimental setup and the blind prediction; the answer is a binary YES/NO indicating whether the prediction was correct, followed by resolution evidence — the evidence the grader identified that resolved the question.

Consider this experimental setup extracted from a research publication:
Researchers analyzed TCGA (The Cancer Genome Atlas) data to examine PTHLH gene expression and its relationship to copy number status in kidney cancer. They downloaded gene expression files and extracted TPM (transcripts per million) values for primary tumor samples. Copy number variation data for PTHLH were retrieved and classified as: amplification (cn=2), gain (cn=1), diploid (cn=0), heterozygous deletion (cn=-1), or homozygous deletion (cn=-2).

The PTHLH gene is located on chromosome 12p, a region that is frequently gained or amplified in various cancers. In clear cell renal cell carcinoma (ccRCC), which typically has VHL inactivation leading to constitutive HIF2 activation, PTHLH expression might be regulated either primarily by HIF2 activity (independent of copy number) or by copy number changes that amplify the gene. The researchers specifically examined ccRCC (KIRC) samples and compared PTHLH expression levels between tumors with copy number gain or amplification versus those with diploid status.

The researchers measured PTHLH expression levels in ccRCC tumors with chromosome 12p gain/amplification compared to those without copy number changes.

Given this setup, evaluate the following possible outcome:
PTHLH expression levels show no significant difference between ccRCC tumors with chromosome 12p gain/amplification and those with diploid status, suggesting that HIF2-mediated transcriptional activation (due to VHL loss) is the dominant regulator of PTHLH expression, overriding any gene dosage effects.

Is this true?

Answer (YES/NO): NO